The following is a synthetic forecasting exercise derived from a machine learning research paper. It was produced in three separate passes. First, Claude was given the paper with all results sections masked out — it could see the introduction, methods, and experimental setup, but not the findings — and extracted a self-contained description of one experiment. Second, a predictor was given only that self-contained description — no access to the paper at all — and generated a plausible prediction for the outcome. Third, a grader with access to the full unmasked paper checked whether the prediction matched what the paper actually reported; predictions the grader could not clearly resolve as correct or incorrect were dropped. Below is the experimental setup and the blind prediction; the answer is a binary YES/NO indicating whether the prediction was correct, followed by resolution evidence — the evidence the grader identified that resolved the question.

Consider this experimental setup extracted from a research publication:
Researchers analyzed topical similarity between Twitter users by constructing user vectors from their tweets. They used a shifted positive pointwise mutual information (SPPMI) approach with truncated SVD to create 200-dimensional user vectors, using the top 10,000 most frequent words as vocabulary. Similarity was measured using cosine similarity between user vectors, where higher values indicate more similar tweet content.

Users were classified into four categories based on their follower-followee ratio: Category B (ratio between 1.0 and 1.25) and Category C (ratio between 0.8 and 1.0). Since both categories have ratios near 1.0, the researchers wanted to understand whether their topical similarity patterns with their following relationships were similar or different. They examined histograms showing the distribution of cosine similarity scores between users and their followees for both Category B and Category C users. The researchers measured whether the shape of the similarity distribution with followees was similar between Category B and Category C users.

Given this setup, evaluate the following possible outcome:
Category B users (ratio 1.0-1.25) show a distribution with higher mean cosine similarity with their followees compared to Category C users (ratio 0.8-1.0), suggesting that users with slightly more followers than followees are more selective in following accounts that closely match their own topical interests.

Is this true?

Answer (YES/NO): NO